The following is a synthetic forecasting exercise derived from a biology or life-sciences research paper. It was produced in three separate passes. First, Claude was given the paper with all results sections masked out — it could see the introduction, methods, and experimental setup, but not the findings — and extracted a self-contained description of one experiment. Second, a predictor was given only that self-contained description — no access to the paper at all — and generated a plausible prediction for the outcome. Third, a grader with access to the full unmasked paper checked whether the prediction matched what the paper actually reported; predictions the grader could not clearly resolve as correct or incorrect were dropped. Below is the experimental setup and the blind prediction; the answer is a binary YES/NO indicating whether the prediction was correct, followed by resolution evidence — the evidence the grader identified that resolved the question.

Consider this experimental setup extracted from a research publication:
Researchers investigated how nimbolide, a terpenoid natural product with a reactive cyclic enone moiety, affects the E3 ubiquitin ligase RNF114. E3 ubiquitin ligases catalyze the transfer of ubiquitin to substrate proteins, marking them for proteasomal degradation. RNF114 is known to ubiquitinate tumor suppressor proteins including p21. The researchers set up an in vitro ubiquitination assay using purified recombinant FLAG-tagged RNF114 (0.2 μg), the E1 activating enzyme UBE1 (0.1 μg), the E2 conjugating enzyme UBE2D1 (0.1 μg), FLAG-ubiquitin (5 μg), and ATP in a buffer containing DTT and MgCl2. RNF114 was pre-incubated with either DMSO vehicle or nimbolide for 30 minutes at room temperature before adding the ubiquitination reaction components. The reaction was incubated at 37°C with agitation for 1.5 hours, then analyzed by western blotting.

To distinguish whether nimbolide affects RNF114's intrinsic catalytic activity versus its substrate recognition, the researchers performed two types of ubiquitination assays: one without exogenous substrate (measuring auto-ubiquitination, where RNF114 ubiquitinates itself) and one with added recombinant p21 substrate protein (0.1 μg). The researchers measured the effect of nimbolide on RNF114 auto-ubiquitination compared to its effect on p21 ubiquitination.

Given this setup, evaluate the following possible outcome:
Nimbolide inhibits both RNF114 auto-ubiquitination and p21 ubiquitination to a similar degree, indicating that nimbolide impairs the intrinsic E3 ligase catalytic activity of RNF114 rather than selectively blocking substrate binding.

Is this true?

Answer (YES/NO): NO